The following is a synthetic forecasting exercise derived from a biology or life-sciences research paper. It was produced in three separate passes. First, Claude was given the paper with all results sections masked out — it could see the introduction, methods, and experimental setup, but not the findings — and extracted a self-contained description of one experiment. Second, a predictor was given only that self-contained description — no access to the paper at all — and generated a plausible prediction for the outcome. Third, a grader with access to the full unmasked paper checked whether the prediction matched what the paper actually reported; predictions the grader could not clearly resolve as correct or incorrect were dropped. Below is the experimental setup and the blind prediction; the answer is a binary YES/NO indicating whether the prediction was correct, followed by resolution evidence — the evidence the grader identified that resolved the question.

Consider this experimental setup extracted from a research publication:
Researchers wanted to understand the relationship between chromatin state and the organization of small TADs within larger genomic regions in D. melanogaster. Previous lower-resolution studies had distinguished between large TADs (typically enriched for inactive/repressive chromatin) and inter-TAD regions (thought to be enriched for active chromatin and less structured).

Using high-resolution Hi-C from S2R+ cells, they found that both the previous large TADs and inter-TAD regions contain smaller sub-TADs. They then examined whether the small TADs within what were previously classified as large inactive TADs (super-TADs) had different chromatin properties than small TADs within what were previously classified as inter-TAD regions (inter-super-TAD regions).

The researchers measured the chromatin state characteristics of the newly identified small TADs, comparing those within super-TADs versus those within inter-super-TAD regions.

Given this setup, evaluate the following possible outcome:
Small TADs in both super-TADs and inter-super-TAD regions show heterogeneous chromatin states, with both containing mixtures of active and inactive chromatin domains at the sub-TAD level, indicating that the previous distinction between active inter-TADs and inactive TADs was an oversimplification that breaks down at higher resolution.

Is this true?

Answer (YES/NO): NO